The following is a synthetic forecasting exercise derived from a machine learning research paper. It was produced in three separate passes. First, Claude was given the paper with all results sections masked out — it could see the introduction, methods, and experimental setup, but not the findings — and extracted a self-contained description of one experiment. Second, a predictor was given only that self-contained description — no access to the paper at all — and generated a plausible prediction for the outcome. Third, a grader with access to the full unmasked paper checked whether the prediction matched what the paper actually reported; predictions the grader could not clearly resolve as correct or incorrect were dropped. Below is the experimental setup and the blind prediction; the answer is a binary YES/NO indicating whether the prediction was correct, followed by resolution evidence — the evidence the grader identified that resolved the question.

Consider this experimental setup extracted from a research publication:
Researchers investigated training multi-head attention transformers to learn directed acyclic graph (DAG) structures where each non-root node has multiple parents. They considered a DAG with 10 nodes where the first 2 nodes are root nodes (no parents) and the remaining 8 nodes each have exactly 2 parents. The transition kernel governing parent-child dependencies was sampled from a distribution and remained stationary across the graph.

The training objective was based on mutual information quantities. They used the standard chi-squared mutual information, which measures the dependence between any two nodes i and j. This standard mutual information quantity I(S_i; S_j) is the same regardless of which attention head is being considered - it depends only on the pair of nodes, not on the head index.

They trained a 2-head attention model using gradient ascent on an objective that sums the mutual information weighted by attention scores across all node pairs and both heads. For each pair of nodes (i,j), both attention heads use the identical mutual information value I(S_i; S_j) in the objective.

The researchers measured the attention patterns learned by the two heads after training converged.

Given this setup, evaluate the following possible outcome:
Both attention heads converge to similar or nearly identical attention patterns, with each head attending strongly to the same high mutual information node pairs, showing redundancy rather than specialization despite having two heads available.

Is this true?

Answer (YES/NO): YES